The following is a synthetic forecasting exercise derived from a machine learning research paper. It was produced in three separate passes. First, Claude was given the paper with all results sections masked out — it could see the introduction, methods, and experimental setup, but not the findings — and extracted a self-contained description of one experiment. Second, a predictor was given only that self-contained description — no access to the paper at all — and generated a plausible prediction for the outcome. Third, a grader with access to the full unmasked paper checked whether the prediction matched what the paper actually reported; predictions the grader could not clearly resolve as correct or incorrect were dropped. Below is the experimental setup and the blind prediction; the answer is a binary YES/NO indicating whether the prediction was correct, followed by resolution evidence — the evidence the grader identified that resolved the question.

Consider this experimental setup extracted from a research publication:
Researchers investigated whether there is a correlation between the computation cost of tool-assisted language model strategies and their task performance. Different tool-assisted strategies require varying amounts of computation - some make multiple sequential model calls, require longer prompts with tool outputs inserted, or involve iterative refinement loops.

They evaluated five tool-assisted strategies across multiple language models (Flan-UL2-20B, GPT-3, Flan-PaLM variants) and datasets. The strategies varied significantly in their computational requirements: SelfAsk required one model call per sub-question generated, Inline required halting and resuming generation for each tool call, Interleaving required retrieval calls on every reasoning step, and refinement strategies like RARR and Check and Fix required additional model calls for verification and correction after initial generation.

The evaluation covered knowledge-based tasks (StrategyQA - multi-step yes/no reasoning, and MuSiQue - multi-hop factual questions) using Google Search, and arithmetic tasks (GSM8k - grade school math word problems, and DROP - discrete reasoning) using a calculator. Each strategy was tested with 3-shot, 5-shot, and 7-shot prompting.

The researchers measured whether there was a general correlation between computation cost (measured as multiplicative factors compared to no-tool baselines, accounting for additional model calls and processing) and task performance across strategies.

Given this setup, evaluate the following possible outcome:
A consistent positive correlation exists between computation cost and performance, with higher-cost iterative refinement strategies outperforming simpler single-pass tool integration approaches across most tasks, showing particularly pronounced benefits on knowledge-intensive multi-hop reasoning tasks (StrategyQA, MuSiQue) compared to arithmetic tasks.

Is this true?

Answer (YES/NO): NO